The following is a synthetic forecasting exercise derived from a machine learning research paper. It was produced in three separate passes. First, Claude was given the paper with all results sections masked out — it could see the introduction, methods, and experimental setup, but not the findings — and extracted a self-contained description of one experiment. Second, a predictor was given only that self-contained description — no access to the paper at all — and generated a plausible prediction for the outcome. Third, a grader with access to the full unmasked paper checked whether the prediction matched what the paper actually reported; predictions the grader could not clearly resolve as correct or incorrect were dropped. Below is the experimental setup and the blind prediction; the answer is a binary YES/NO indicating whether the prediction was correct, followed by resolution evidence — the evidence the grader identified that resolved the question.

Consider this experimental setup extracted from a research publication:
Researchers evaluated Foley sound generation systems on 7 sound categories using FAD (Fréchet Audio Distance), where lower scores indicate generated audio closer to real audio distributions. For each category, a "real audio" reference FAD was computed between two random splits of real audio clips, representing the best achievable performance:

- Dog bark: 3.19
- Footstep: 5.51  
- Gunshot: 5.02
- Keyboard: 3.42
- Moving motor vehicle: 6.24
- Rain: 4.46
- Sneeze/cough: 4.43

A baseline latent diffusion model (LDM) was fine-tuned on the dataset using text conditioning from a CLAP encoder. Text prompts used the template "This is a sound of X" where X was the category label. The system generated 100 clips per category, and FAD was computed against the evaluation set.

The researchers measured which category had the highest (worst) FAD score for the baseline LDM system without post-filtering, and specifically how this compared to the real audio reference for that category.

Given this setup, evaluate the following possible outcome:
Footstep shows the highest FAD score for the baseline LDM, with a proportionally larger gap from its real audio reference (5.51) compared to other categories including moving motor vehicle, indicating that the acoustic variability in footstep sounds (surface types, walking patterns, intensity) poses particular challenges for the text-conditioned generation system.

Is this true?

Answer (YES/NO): NO